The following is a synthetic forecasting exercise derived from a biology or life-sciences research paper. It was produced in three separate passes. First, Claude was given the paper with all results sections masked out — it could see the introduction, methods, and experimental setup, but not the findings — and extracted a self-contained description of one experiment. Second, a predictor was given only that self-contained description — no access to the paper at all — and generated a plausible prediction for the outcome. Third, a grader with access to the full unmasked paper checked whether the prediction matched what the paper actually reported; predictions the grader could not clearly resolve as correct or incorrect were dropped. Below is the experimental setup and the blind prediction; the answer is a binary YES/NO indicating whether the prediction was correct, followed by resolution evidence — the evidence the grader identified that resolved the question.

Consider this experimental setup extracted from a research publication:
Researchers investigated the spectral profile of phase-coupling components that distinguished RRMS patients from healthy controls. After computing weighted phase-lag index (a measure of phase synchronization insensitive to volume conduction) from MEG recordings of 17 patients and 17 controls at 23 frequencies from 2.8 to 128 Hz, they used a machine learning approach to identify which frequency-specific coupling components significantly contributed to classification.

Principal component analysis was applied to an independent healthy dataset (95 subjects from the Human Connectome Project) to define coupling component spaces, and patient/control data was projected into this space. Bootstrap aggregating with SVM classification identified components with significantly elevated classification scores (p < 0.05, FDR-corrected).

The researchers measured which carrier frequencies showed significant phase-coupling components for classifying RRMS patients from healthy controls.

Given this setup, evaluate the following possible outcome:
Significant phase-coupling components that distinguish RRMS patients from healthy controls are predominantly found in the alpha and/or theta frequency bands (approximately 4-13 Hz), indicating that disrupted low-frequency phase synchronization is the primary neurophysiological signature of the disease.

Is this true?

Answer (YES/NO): NO